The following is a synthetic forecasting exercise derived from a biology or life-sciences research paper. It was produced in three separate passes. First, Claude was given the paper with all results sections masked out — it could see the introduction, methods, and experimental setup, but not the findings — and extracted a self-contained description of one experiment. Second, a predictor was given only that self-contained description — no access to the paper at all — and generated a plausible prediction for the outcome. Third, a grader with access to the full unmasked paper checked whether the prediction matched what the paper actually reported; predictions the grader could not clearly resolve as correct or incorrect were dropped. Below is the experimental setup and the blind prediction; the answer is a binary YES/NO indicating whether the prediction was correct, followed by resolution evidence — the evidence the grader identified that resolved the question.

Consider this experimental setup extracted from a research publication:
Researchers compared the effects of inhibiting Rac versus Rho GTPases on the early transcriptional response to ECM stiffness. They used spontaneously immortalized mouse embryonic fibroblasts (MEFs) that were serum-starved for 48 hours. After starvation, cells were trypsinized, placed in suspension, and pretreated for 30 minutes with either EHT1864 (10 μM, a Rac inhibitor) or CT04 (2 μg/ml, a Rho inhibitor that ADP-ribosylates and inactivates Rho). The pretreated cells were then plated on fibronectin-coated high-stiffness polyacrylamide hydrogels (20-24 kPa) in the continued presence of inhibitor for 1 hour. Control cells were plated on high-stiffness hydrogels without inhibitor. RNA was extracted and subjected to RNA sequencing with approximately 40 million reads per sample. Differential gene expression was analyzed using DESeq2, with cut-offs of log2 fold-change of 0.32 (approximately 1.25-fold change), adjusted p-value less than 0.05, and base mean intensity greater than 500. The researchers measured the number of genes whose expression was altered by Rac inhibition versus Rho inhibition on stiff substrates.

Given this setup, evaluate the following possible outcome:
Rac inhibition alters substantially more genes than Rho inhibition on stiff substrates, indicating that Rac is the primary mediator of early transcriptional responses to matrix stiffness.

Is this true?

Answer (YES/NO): YES